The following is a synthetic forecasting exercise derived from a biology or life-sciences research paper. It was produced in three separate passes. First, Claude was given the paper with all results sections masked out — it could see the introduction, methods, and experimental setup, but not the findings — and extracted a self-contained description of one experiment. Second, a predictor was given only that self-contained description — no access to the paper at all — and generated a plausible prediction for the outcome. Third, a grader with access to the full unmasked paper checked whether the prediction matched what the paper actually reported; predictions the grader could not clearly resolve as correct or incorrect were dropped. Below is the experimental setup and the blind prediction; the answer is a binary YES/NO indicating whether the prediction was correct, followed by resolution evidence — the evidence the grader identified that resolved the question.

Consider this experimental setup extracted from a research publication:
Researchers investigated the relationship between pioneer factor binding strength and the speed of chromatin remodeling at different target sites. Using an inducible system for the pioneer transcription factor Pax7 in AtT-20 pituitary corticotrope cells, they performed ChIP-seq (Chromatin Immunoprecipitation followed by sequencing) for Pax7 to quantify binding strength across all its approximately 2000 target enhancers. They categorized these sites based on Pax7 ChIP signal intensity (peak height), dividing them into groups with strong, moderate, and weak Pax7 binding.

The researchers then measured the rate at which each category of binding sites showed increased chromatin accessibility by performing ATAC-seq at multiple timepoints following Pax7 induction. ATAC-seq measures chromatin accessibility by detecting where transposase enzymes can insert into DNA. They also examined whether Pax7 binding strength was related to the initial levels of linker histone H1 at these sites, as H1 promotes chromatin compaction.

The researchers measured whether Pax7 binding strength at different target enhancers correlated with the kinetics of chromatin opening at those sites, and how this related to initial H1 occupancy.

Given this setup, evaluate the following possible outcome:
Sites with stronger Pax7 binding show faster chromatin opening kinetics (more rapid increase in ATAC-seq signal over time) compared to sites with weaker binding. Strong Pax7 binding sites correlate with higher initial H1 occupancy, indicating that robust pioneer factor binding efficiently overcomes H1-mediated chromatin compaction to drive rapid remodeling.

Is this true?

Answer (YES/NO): NO